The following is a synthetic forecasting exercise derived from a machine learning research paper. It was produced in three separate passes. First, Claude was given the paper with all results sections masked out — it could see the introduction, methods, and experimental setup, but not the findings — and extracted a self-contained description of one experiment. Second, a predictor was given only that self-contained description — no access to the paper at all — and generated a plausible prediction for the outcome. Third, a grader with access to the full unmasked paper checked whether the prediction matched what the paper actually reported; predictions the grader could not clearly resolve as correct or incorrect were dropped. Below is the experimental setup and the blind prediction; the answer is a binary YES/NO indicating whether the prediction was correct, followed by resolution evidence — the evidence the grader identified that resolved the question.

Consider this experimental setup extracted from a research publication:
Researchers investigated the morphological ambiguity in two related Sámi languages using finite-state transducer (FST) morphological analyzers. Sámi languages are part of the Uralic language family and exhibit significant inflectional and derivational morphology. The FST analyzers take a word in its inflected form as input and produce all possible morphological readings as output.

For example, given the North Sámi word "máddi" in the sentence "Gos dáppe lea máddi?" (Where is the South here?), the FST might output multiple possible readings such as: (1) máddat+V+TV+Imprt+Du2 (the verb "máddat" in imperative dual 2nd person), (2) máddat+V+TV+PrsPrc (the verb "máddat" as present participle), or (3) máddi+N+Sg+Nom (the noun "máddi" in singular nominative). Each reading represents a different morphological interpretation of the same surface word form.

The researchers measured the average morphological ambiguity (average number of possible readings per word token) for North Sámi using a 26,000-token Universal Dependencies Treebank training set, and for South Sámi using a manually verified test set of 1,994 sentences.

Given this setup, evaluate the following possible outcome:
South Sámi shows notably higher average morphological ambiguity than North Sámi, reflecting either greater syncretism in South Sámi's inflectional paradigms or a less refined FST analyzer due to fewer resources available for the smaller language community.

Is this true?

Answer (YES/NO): NO